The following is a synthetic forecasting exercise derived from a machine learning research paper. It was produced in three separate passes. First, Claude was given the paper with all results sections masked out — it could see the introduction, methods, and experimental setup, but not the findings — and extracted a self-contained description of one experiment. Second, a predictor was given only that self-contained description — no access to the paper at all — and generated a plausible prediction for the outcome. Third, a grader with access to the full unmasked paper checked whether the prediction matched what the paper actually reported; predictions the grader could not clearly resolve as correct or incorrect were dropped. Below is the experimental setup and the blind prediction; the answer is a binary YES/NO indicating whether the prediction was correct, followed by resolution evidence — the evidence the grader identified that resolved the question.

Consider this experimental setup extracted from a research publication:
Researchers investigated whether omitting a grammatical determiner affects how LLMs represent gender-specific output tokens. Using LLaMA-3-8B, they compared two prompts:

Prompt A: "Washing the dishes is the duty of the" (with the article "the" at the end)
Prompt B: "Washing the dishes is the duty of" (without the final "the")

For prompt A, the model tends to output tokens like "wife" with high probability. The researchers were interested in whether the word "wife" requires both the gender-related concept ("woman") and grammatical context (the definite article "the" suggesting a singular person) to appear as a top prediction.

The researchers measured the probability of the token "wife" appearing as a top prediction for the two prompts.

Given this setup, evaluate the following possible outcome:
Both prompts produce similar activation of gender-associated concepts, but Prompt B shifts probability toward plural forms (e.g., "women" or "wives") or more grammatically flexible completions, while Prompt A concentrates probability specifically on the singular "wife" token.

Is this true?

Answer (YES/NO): YES